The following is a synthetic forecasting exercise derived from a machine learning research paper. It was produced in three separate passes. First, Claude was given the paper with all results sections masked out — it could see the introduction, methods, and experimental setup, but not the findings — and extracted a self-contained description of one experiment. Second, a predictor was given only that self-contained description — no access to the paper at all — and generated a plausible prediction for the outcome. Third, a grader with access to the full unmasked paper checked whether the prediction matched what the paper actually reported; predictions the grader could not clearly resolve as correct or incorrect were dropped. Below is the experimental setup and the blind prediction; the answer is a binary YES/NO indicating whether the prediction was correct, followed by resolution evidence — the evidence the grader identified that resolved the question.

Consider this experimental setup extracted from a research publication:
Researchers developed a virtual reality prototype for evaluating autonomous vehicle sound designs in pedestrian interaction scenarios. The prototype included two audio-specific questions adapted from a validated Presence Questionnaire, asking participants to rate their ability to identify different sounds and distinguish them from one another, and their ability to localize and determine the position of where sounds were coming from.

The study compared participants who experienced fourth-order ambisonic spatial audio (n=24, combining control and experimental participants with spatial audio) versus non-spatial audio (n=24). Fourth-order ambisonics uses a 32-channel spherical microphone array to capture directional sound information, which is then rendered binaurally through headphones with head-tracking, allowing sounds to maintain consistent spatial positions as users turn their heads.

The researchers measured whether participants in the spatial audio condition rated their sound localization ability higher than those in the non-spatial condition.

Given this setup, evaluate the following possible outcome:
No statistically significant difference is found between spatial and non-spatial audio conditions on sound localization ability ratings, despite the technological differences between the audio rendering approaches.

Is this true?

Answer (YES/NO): YES